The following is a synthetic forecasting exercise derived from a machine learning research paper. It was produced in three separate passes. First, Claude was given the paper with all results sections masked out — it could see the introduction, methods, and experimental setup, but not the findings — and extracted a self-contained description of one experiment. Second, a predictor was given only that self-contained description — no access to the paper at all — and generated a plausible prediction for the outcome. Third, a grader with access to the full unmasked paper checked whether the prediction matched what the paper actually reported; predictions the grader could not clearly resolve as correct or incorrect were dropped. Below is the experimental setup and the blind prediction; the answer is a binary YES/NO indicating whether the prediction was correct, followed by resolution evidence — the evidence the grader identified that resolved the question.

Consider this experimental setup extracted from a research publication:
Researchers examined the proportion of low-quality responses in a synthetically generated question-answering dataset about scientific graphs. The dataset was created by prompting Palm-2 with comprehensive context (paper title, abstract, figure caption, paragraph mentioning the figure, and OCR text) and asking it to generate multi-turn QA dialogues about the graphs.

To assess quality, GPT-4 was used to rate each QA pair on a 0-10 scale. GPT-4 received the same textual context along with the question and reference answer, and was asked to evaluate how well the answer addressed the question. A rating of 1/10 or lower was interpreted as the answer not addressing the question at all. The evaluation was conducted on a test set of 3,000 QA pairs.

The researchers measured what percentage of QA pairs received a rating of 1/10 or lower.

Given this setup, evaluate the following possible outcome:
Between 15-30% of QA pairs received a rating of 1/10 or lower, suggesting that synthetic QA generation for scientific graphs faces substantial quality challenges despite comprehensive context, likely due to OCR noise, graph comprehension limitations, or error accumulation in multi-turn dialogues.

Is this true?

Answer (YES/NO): NO